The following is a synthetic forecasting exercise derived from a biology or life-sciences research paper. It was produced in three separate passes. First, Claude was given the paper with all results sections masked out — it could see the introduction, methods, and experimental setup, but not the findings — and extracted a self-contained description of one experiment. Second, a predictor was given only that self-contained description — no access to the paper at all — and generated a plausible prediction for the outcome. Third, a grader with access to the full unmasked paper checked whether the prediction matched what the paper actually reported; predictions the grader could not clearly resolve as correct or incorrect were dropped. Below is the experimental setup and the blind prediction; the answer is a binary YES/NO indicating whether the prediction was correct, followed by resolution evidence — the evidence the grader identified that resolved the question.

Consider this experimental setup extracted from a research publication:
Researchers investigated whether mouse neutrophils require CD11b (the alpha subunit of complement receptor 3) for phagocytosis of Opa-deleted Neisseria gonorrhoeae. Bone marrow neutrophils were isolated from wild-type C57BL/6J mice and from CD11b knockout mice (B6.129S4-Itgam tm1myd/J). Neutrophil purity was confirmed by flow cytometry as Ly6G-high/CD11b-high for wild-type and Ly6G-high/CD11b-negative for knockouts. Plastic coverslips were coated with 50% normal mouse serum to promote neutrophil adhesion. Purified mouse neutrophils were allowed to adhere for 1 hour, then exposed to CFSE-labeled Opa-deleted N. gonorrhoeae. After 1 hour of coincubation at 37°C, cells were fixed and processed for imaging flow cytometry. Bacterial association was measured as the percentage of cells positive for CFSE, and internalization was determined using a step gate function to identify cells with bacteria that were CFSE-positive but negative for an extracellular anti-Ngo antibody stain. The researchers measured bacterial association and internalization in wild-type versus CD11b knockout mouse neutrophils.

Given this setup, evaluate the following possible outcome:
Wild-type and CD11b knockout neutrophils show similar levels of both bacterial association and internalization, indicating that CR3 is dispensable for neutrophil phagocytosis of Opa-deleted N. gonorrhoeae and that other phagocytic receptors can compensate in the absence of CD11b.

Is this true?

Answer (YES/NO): NO